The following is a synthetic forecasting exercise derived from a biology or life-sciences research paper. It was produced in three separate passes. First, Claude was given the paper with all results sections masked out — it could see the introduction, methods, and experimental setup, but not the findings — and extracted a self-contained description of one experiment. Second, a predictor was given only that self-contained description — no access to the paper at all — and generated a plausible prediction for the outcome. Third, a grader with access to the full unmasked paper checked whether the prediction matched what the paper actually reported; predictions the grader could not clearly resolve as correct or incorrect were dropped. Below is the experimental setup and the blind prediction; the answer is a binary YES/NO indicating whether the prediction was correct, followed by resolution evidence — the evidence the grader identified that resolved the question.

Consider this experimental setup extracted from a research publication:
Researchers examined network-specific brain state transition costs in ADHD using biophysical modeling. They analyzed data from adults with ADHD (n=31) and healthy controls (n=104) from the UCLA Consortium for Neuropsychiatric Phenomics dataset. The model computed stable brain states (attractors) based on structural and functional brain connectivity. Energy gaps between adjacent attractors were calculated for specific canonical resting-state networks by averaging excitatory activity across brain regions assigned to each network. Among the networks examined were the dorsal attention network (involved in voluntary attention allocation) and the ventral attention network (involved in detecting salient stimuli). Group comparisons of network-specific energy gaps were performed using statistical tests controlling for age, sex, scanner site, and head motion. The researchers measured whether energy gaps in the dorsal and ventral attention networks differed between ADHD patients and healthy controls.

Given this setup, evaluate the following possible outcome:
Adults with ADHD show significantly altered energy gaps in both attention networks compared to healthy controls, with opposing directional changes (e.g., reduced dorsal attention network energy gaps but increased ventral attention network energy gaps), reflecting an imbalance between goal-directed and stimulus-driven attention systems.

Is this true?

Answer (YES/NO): NO